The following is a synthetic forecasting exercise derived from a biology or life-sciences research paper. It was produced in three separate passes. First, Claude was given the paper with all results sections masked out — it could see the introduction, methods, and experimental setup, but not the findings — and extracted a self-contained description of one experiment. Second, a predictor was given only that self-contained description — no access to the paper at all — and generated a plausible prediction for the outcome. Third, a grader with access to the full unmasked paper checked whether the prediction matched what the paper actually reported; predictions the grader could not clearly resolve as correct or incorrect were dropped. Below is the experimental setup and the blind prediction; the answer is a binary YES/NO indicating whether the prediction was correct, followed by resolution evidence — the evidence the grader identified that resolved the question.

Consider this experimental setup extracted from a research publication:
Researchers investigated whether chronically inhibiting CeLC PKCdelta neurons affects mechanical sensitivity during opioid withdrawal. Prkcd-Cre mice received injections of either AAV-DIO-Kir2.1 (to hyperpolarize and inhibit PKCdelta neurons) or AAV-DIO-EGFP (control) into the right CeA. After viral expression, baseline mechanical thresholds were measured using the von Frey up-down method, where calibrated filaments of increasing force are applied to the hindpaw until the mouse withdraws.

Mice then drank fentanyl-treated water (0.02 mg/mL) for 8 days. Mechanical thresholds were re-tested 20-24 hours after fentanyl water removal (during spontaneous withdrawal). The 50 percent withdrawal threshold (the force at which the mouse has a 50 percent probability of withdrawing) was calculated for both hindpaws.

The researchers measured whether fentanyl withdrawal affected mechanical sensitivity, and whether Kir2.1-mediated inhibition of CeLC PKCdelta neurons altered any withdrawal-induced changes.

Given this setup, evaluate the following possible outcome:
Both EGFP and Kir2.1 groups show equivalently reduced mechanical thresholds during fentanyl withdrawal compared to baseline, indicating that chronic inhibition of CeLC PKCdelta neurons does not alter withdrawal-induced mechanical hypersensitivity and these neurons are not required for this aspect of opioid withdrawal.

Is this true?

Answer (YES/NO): NO